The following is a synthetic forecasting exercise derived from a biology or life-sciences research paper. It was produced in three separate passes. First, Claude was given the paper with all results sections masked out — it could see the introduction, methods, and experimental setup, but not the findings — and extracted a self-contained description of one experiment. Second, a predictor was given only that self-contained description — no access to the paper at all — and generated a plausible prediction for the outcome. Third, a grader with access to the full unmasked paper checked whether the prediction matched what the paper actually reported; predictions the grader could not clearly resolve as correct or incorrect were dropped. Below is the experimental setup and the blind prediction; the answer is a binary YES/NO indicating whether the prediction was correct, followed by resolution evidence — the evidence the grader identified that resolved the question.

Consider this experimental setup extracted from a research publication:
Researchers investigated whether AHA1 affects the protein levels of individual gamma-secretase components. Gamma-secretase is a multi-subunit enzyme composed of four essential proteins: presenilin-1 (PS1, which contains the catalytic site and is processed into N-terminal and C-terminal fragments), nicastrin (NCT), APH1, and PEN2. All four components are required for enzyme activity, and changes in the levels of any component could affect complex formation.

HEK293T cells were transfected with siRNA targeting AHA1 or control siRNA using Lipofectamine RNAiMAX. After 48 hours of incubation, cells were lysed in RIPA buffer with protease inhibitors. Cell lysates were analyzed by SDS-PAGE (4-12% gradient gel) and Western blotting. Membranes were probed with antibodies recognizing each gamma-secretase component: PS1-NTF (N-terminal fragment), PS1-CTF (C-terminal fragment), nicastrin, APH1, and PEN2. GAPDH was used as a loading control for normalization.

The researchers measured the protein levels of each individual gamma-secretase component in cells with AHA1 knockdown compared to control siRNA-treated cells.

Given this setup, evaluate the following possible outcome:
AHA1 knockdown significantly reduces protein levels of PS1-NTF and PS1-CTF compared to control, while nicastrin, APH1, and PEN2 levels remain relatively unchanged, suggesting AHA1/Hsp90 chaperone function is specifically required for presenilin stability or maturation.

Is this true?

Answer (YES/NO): NO